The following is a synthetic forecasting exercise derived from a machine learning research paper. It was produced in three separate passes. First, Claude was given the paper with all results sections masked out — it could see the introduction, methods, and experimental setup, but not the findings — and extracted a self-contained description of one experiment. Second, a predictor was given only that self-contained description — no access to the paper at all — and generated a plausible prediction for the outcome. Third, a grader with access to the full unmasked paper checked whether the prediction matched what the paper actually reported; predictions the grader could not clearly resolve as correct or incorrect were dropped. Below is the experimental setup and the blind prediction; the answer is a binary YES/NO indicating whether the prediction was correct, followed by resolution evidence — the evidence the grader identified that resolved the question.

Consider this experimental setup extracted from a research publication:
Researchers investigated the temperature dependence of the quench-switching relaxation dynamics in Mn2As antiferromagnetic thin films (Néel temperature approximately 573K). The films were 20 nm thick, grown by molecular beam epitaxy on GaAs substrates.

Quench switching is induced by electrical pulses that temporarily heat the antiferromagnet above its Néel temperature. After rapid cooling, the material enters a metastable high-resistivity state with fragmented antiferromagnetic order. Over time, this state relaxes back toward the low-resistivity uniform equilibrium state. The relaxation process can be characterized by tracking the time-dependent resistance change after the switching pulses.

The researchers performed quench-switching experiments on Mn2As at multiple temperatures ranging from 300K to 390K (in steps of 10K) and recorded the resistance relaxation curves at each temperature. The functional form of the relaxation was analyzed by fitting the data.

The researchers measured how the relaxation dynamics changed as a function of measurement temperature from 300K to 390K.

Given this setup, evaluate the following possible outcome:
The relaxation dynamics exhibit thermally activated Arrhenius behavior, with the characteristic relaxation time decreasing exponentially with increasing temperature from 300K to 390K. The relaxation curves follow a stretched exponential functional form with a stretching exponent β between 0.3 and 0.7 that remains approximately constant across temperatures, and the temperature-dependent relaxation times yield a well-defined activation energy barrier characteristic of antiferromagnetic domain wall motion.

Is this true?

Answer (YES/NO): YES